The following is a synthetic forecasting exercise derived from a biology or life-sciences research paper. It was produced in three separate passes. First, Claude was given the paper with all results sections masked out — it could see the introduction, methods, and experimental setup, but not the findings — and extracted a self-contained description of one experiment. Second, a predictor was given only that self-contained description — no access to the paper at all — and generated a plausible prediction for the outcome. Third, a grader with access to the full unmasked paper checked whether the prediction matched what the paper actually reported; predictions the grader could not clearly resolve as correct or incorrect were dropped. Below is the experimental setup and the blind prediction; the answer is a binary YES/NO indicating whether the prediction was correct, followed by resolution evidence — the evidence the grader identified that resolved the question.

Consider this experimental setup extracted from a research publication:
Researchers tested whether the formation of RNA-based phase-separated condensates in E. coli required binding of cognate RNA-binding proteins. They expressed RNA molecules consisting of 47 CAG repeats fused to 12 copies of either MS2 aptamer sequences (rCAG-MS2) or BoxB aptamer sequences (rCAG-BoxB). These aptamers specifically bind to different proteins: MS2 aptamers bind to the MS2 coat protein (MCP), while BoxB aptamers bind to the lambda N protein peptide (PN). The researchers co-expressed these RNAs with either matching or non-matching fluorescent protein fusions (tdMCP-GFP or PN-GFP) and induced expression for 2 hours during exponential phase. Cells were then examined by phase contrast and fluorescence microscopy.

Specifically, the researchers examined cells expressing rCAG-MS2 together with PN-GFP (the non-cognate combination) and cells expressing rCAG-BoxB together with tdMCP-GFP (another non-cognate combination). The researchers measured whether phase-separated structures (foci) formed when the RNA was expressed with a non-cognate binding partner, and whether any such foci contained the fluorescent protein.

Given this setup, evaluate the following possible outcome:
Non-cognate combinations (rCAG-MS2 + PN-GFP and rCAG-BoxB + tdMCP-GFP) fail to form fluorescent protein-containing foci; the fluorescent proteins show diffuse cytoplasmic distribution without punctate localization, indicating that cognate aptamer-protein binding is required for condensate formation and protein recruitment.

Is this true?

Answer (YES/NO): NO